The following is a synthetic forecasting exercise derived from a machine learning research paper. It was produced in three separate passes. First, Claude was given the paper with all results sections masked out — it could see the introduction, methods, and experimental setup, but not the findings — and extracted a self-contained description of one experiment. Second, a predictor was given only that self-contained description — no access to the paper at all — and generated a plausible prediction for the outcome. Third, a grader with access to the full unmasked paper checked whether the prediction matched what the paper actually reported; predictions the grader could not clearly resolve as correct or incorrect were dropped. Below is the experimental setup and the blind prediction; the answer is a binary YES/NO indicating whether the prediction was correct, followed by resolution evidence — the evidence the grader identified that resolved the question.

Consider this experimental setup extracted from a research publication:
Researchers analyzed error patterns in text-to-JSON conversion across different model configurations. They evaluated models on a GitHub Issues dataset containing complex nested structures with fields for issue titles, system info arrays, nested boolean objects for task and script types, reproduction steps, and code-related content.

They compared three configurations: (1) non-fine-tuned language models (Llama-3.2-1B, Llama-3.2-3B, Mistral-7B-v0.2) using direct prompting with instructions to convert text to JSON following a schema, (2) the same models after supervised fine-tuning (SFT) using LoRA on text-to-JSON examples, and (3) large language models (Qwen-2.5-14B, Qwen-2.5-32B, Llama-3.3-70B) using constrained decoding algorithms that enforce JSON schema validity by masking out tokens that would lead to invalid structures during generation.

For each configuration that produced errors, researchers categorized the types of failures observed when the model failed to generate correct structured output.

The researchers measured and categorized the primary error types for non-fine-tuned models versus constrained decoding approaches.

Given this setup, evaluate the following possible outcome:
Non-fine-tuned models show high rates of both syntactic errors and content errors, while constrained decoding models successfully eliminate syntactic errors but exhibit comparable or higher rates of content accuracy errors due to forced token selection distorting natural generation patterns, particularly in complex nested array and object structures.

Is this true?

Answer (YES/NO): NO